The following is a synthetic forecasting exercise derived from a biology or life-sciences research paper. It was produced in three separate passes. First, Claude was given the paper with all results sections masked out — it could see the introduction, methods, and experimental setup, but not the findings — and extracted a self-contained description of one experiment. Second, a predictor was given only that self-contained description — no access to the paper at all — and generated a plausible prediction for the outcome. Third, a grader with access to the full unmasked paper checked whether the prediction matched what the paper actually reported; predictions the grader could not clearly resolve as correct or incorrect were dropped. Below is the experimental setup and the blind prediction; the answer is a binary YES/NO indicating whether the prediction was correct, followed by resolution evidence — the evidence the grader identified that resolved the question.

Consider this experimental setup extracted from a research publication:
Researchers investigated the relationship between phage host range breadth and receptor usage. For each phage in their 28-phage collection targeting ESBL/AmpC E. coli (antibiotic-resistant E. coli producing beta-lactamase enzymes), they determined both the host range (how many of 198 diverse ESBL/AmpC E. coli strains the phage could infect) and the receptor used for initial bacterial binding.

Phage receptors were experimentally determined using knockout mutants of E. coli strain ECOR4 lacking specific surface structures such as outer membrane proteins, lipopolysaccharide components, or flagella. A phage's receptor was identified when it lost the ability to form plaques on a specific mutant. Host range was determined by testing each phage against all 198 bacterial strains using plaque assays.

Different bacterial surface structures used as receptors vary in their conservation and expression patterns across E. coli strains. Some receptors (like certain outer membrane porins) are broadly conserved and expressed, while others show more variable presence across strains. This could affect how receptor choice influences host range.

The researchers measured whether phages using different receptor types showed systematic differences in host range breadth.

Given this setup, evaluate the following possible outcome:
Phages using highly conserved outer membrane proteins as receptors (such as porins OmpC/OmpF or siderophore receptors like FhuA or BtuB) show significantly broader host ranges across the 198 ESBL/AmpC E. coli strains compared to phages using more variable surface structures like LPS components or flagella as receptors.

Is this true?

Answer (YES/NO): NO